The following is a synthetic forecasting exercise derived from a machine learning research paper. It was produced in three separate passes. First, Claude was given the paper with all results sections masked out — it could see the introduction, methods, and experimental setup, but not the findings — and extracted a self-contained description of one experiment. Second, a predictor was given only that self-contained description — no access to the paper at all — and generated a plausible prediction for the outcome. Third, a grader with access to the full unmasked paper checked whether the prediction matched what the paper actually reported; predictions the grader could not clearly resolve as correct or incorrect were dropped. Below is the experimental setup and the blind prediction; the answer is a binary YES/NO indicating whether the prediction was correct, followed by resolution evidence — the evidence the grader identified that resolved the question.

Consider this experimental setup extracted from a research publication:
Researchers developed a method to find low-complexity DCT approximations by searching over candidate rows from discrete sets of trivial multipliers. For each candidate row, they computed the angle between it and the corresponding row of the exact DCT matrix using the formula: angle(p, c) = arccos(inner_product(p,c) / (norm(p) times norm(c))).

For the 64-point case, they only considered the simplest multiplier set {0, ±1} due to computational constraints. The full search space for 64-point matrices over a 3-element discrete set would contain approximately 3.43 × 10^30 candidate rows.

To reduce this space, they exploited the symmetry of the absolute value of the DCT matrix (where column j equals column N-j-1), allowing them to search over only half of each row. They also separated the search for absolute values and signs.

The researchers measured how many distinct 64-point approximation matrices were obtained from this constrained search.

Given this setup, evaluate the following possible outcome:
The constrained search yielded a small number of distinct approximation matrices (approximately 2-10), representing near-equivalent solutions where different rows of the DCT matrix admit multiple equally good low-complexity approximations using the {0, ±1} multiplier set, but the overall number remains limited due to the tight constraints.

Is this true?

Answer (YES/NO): NO